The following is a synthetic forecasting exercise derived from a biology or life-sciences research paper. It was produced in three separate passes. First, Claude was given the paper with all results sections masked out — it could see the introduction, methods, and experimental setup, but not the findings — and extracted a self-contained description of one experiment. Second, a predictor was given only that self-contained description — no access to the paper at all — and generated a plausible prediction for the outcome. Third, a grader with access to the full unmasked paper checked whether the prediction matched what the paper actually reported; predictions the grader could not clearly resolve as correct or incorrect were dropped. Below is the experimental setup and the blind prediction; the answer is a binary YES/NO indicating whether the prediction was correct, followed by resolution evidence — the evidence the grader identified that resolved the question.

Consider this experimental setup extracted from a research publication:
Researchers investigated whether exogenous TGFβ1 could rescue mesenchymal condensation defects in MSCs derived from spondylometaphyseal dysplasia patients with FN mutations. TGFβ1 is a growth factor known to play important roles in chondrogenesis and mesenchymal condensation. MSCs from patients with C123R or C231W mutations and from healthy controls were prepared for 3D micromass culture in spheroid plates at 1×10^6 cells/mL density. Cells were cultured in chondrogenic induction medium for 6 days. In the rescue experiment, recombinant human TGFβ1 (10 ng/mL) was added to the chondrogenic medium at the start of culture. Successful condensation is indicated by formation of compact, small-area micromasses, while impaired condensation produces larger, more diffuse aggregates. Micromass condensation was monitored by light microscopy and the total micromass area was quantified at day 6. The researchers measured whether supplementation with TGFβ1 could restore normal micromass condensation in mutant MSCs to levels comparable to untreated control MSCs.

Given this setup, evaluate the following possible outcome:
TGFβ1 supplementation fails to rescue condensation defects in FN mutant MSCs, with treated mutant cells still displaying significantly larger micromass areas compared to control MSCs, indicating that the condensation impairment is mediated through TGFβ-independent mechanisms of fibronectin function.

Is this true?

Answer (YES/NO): NO